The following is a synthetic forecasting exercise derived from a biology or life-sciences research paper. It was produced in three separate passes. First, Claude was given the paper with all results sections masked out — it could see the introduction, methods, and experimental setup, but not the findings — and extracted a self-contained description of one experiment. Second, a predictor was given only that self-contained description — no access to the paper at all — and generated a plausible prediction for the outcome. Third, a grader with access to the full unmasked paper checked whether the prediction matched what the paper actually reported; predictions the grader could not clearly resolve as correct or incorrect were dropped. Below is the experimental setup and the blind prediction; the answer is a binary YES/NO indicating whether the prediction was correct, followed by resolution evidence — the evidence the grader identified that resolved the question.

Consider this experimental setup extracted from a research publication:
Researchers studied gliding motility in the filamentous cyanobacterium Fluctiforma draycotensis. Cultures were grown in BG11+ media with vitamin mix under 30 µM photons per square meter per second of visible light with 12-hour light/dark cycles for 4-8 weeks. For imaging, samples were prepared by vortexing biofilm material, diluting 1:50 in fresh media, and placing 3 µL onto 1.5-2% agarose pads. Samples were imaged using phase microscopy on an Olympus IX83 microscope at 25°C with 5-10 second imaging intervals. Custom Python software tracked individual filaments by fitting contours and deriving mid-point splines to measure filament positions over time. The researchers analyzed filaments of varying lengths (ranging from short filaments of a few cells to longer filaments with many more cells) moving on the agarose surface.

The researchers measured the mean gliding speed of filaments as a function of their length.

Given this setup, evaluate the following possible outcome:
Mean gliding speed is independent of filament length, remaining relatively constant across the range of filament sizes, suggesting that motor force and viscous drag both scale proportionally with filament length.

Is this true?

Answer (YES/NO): YES